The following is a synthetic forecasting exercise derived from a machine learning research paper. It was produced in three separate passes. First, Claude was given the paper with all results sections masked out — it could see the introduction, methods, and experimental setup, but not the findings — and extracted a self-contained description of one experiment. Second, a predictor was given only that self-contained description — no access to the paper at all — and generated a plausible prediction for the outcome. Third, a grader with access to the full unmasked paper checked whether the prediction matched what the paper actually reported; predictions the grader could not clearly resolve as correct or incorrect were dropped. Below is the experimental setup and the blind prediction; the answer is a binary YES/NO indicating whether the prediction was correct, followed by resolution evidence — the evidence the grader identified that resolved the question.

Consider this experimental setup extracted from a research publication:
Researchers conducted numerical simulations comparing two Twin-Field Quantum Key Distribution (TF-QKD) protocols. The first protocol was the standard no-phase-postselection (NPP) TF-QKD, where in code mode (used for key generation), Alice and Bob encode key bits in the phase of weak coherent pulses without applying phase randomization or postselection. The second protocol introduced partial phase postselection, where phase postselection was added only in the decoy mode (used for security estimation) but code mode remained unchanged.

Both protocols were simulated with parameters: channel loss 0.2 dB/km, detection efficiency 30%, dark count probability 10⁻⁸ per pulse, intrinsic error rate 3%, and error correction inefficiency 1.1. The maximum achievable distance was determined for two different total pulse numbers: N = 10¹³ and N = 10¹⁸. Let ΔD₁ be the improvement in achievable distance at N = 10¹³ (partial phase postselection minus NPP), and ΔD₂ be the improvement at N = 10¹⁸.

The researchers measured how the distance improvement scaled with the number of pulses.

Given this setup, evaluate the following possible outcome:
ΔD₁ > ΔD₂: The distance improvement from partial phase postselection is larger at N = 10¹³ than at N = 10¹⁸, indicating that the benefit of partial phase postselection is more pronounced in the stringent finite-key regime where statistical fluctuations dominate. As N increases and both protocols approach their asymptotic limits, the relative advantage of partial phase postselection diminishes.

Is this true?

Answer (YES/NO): NO